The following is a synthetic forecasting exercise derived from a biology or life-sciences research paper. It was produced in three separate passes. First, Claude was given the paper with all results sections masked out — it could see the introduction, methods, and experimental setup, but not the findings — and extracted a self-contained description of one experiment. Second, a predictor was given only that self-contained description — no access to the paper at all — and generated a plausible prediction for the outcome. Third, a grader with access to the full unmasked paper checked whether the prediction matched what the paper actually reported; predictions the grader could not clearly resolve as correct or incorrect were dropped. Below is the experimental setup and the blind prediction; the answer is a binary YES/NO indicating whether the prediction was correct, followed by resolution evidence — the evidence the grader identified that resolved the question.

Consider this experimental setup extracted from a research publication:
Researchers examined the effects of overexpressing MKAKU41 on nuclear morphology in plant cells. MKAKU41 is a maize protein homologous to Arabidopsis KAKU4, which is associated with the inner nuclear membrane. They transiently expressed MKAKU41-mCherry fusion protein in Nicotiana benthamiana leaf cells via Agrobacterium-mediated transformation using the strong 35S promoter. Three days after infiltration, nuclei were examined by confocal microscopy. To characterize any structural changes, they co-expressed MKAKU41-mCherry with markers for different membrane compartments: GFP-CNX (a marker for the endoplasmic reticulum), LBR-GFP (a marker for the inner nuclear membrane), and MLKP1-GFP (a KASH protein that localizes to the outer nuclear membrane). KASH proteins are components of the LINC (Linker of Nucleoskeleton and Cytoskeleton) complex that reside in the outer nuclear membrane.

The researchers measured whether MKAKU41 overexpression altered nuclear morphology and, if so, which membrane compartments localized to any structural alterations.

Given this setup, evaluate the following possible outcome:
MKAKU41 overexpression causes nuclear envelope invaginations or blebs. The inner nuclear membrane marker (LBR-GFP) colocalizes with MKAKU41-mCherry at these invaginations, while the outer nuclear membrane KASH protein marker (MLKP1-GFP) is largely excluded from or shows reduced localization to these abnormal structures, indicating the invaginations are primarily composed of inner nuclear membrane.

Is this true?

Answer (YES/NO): NO